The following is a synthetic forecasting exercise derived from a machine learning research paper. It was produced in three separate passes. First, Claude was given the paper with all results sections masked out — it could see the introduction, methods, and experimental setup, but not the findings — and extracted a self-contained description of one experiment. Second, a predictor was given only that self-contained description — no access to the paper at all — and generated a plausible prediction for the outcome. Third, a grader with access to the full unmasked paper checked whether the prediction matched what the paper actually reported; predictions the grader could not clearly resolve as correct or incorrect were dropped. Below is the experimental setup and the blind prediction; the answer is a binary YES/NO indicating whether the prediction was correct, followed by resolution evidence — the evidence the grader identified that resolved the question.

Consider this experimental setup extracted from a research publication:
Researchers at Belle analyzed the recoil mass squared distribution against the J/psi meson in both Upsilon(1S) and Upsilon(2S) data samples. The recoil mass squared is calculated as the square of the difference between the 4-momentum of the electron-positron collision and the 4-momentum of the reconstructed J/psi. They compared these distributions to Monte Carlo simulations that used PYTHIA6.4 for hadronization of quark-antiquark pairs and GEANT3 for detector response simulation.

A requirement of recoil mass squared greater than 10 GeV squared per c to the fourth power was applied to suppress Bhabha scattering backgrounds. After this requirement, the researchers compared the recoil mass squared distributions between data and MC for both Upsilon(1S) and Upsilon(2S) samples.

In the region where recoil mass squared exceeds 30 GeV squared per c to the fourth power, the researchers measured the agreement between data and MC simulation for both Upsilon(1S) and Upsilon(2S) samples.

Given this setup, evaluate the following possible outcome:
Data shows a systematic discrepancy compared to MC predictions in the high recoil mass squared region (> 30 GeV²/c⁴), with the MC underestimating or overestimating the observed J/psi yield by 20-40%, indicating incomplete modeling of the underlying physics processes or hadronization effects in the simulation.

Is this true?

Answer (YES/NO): NO